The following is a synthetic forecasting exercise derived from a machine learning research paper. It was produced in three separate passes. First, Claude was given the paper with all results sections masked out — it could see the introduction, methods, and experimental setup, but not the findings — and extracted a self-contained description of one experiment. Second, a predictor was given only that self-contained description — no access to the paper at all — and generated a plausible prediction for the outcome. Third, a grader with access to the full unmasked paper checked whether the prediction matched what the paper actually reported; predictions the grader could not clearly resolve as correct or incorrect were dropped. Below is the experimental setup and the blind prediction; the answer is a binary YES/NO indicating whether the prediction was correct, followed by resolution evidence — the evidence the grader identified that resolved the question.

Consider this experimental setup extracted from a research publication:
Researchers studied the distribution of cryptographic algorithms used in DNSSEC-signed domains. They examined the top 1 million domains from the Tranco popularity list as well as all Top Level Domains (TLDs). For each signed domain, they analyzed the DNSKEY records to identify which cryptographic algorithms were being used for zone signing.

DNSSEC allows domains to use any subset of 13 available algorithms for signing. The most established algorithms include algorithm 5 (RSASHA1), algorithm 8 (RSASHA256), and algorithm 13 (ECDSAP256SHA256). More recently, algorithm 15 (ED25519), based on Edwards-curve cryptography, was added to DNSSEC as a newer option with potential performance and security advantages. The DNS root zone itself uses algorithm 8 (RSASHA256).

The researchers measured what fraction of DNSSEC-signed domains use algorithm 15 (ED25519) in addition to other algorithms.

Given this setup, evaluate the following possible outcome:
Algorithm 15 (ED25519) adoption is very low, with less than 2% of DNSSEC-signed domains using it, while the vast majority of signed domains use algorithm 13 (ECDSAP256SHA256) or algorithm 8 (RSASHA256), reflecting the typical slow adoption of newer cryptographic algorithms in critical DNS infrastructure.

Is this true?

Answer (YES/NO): NO